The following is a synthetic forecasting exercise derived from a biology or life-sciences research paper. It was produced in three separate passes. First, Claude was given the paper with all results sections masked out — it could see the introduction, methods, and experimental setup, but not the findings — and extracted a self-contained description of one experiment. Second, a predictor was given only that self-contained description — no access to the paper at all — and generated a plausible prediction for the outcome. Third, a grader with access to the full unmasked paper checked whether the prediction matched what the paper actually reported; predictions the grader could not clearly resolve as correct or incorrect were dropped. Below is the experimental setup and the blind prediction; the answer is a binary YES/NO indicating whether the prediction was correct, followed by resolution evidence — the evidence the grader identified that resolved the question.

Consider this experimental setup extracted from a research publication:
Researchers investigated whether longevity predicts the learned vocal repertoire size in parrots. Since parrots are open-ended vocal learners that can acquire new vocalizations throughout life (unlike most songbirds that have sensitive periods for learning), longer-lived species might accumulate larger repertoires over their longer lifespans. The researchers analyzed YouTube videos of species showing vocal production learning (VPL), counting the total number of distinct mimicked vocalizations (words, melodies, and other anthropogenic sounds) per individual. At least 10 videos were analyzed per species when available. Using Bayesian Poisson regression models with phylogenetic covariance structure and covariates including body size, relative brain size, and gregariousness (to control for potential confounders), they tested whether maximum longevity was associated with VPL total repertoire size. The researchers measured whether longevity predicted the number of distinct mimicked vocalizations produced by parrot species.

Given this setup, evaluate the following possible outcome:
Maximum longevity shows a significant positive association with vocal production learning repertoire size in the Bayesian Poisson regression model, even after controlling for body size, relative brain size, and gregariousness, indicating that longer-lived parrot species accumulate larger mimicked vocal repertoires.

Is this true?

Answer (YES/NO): NO